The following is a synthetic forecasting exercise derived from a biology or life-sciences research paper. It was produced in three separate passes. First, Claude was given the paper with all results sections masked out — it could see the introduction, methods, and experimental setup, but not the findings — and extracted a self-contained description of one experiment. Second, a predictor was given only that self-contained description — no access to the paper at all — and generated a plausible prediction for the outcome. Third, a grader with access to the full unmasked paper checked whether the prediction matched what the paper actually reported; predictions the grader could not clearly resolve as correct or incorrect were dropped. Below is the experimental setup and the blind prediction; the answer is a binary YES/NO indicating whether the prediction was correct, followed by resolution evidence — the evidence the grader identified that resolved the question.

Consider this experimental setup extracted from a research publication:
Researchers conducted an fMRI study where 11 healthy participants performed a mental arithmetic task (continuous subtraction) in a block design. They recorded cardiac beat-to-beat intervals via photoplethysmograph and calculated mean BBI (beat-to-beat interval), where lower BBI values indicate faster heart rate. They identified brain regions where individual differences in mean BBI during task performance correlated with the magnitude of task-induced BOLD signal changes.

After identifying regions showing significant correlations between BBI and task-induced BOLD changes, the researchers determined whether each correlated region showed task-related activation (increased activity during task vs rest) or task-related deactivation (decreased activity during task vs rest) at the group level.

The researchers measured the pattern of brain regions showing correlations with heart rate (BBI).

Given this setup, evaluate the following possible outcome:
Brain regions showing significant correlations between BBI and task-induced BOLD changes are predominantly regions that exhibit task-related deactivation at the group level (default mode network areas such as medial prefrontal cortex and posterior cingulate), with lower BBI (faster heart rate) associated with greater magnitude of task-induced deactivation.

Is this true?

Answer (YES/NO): NO